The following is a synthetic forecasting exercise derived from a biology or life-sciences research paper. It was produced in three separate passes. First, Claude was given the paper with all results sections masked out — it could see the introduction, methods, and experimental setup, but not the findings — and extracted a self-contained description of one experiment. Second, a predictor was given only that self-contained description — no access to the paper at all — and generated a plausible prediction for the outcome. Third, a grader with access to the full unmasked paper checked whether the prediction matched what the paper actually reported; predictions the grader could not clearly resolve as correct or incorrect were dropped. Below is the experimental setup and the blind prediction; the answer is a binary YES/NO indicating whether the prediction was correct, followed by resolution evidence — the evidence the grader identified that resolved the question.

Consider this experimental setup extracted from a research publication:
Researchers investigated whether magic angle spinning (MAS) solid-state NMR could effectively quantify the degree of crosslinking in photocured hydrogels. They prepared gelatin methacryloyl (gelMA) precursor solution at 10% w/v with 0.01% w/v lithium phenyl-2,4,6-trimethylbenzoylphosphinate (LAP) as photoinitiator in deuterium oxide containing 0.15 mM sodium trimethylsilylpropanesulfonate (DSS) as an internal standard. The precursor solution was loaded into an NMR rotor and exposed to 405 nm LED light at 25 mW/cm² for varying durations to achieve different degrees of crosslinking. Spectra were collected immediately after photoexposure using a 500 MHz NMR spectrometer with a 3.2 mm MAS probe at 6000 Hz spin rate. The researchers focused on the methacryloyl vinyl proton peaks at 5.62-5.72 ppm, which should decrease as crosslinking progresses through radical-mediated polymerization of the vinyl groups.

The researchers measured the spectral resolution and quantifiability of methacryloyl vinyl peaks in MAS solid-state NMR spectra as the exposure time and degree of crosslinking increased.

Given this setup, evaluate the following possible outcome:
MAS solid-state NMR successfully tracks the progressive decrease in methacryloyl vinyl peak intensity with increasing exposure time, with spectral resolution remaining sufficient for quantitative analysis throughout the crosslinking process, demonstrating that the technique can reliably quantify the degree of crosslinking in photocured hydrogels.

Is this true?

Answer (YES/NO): NO